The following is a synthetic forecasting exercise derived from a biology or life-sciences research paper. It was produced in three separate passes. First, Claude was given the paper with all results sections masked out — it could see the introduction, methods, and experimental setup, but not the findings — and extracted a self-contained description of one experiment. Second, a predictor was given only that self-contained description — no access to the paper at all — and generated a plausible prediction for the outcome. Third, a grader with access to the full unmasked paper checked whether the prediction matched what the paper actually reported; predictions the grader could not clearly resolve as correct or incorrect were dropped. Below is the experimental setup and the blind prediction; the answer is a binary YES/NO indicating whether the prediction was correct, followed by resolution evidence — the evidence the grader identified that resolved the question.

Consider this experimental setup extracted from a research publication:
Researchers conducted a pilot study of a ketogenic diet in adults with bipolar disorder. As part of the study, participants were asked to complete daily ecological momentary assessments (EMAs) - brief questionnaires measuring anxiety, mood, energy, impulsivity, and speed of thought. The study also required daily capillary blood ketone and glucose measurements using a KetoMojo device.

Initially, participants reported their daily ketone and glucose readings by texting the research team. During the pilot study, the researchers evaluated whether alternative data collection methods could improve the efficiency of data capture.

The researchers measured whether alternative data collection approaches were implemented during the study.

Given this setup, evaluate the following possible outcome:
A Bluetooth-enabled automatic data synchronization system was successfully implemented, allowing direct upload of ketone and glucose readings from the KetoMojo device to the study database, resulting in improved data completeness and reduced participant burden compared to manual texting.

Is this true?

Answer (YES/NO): NO